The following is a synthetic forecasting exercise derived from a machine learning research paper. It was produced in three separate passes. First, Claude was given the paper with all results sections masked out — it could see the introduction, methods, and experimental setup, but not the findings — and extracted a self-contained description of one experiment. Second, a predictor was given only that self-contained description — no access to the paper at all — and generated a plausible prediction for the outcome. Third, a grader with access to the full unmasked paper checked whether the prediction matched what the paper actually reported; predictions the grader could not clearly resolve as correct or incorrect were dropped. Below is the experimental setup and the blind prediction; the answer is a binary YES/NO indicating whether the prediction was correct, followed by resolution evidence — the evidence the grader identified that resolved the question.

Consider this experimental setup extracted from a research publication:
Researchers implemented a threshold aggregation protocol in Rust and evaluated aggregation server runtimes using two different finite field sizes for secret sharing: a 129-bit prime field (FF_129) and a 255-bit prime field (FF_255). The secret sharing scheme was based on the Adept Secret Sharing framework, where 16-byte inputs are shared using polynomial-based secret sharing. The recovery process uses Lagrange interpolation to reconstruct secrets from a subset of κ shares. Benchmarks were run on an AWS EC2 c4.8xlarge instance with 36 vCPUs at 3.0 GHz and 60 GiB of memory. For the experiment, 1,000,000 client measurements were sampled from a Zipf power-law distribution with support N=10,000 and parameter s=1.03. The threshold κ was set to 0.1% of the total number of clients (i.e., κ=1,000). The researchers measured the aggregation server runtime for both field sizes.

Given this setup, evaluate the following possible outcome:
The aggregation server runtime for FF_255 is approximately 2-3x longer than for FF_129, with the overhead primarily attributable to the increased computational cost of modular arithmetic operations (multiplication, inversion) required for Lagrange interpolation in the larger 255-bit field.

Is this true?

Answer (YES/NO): NO